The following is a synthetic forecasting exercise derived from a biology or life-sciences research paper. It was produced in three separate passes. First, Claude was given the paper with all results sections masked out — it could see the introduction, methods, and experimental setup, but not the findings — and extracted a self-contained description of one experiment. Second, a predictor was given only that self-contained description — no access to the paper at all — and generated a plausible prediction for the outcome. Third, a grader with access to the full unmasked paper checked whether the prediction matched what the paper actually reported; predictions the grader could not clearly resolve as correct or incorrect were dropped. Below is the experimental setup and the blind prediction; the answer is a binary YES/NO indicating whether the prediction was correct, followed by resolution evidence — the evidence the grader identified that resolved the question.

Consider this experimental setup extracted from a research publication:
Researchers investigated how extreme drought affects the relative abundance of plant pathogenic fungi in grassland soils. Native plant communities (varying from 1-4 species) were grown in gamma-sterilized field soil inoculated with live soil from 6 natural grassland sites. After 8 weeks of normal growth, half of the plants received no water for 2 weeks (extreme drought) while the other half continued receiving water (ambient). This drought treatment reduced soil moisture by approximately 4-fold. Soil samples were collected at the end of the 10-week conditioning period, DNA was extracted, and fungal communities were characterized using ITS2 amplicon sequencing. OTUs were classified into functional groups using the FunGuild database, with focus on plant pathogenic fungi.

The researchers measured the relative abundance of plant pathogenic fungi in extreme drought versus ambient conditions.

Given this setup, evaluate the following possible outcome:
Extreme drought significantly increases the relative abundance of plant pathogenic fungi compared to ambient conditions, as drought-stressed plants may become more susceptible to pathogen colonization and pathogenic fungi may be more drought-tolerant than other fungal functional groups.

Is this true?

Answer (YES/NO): NO